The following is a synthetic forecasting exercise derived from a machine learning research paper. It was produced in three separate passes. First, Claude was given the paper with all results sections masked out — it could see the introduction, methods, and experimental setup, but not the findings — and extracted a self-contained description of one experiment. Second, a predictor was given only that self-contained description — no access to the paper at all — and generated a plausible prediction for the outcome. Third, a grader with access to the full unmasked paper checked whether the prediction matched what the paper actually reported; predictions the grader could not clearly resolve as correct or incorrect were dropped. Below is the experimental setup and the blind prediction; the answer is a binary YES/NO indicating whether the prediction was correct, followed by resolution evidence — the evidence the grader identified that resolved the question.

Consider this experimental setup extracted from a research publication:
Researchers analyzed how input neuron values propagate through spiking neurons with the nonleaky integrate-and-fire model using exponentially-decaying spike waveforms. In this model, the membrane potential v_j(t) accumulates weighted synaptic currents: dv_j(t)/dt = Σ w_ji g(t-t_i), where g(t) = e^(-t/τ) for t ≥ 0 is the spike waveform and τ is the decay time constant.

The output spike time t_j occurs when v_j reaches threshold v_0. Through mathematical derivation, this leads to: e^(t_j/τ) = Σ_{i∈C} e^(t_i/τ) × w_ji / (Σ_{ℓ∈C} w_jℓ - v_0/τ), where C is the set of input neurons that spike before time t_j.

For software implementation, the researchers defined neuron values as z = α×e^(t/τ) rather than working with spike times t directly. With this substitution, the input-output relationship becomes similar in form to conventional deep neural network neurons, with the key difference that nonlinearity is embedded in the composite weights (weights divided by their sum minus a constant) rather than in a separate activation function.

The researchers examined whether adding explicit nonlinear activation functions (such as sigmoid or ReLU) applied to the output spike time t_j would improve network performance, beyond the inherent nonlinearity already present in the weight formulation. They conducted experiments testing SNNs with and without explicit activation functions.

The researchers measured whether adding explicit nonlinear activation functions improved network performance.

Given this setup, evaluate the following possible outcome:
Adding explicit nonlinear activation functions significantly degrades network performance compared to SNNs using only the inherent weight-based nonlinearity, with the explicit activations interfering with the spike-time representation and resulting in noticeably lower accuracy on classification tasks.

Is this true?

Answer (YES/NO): NO